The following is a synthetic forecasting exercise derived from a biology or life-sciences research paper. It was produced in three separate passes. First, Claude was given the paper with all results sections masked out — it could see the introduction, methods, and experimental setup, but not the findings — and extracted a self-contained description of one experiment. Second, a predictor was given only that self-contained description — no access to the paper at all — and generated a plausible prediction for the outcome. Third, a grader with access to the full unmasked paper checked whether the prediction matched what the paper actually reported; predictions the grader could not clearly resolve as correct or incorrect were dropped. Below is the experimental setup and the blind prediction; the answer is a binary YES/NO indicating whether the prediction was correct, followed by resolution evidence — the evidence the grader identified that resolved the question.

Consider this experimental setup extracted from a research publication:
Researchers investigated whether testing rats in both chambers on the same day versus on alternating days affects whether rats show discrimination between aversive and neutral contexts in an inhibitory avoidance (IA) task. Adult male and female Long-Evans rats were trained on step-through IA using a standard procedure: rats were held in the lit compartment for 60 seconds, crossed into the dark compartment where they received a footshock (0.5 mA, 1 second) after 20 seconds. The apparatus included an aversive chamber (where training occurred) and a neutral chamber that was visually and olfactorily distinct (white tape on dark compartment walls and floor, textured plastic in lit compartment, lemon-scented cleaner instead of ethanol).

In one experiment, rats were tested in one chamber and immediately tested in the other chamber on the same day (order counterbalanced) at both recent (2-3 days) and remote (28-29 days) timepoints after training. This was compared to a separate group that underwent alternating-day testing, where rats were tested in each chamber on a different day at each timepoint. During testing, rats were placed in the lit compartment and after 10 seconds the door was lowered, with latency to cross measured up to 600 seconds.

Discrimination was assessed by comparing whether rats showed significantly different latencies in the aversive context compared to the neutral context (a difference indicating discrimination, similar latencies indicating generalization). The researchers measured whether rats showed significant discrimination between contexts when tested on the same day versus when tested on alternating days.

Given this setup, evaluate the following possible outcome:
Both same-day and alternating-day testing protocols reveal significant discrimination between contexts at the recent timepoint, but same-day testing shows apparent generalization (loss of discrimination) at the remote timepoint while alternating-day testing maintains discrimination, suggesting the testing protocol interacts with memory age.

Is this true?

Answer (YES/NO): NO